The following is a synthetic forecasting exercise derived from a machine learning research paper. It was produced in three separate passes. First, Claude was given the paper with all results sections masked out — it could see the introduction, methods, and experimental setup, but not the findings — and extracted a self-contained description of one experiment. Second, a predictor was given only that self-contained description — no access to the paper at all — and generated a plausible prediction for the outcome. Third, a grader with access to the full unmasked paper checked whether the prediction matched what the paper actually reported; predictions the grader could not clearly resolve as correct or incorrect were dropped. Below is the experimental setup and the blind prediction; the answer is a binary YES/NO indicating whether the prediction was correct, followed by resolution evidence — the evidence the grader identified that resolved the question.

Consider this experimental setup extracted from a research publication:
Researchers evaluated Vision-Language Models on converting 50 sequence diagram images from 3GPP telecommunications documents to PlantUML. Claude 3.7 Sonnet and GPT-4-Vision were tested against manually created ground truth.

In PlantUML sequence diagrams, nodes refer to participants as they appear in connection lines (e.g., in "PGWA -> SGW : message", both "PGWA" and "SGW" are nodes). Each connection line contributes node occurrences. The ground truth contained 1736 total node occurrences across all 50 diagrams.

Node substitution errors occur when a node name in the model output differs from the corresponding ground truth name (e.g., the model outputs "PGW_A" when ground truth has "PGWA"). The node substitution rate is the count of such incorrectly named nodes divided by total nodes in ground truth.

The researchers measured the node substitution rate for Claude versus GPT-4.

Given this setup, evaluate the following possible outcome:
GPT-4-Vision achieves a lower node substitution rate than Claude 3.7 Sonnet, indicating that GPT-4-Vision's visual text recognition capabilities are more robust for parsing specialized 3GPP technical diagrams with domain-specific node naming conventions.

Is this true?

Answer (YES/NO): NO